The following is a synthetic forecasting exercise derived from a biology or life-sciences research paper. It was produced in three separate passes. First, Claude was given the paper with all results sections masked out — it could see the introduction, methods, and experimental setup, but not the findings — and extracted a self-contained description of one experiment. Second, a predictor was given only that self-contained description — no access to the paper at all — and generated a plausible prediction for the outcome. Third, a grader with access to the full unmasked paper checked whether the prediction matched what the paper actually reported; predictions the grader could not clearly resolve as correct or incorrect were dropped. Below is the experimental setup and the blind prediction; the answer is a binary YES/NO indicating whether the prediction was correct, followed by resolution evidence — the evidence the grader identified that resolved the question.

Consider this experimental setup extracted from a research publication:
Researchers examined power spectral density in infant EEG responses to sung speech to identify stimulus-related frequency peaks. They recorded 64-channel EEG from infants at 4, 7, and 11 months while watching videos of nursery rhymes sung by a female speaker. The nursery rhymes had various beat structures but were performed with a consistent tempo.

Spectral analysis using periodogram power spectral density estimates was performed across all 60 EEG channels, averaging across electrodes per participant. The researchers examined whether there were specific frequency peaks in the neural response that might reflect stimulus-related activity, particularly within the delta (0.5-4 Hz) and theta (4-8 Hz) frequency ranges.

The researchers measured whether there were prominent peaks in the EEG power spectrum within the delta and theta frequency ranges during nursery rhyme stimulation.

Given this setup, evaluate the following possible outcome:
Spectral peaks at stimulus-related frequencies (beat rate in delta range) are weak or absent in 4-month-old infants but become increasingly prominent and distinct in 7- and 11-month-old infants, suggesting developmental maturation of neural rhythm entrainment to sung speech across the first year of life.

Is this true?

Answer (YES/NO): NO